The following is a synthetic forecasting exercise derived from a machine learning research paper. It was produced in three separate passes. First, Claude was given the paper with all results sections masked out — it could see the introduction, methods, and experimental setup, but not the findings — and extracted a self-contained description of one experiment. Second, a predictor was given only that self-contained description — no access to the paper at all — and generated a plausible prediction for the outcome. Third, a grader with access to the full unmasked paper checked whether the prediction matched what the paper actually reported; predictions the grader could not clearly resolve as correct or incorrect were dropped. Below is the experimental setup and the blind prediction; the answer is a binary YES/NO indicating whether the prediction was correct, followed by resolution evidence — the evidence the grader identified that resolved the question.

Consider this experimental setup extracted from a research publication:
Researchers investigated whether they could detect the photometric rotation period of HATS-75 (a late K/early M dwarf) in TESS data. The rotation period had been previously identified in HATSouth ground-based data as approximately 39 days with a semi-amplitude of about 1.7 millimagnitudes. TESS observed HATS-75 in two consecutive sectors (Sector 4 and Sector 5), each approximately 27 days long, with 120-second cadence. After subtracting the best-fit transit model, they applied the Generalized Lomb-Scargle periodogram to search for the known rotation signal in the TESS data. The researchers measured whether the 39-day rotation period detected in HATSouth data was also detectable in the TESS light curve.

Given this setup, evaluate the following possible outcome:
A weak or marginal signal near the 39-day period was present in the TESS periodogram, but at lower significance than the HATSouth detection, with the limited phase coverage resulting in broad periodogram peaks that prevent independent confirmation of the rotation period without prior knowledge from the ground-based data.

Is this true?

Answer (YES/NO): NO